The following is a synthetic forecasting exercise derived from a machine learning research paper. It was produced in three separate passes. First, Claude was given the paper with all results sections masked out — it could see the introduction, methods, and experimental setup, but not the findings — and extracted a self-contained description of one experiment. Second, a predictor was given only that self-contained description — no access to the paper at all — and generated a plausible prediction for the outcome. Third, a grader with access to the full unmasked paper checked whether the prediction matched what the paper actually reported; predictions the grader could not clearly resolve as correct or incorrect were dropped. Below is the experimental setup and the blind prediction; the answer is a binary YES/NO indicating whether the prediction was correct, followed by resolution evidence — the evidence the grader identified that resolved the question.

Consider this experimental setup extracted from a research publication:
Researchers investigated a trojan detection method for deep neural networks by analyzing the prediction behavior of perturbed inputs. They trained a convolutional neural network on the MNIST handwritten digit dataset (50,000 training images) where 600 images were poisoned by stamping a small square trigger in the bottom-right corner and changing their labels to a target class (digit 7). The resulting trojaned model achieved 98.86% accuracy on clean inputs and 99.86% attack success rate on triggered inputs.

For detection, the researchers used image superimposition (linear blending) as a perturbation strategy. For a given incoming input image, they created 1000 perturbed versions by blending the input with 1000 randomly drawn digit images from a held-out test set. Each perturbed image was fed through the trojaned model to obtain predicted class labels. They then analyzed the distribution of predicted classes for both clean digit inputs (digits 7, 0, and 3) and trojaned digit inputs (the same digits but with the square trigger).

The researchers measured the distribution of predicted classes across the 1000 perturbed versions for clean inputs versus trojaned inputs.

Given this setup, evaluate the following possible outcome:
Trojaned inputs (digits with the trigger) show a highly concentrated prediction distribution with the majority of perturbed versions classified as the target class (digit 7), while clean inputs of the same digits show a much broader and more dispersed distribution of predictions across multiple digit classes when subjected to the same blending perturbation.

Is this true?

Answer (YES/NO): YES